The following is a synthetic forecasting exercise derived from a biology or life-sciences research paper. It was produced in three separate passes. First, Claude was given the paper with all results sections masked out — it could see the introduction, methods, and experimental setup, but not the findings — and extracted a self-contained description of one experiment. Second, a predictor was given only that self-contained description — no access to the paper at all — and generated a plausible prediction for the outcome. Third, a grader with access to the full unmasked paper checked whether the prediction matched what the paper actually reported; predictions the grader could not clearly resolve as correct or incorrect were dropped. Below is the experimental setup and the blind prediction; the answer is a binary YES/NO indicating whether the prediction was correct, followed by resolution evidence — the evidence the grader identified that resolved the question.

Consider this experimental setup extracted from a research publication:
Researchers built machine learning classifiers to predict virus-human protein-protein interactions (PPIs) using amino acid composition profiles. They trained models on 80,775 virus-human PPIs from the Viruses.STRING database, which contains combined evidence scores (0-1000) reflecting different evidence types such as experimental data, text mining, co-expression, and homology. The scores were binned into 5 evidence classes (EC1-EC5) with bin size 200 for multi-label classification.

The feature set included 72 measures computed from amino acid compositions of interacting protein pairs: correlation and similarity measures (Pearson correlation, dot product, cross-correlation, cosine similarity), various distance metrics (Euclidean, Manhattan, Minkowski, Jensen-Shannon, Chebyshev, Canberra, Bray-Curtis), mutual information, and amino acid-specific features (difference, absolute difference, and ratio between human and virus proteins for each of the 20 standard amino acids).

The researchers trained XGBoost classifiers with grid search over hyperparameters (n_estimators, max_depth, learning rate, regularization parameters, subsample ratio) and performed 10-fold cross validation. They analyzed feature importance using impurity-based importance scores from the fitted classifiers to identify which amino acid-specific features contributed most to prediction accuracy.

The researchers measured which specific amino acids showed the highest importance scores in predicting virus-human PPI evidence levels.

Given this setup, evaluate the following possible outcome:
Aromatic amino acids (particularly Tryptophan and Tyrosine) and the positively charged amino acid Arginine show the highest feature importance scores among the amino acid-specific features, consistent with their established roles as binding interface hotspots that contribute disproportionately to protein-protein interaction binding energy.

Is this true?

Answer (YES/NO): NO